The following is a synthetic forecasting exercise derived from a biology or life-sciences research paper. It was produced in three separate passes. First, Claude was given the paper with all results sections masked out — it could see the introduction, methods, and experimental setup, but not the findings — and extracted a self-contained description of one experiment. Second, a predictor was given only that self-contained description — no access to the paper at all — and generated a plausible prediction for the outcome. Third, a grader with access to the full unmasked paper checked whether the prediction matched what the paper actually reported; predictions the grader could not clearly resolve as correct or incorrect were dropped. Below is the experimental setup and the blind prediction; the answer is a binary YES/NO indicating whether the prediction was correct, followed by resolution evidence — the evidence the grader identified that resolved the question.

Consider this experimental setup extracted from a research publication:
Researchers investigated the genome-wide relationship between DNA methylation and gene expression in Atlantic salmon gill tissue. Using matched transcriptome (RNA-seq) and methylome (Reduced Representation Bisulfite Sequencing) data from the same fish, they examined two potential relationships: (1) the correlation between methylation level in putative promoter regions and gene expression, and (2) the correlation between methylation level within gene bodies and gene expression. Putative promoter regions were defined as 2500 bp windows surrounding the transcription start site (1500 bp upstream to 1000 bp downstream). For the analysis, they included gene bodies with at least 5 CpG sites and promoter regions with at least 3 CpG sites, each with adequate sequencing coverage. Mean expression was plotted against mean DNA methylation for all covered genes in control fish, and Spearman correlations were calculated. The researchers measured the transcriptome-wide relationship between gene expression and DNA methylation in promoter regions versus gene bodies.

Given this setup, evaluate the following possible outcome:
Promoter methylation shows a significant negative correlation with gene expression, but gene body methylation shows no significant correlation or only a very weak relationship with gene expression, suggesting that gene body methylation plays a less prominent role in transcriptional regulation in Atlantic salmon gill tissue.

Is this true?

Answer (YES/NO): YES